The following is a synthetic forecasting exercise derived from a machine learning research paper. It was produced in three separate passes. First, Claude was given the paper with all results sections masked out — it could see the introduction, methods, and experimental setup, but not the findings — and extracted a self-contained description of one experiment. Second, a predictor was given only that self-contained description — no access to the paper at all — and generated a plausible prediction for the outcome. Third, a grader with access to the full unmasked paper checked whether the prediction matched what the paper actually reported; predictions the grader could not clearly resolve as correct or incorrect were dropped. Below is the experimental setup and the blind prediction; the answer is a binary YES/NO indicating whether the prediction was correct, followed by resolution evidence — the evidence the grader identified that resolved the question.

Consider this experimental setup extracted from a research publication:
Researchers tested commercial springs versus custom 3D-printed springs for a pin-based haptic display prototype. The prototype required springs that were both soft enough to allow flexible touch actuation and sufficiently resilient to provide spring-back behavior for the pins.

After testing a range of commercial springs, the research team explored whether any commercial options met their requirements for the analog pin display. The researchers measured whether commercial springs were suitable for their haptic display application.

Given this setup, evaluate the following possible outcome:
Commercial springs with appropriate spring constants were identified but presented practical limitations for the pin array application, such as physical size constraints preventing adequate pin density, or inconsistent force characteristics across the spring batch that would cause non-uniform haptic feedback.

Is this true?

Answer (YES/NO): NO